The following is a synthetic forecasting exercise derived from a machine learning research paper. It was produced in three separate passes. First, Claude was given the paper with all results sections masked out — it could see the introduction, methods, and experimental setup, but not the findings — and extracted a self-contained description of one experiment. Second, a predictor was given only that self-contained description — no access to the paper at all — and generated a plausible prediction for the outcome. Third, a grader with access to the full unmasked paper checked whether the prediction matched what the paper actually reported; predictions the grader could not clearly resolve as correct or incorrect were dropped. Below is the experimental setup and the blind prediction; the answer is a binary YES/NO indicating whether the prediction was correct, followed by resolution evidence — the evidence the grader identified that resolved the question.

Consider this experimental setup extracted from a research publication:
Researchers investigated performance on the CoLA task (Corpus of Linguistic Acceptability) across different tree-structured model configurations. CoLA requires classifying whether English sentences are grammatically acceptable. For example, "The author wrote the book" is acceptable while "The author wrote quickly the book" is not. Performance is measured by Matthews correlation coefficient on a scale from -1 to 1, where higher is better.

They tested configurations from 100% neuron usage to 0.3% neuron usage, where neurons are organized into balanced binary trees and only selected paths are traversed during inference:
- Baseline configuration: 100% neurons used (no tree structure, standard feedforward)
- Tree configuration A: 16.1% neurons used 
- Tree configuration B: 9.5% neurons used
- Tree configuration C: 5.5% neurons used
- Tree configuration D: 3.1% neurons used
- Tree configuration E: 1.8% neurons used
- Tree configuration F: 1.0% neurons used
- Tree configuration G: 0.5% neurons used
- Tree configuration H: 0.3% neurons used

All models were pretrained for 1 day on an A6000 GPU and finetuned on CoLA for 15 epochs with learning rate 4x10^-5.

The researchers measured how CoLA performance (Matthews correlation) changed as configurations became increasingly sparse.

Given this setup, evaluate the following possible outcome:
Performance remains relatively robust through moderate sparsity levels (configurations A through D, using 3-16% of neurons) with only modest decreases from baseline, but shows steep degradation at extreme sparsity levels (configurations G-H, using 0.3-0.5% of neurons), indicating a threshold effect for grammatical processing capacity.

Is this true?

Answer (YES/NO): NO